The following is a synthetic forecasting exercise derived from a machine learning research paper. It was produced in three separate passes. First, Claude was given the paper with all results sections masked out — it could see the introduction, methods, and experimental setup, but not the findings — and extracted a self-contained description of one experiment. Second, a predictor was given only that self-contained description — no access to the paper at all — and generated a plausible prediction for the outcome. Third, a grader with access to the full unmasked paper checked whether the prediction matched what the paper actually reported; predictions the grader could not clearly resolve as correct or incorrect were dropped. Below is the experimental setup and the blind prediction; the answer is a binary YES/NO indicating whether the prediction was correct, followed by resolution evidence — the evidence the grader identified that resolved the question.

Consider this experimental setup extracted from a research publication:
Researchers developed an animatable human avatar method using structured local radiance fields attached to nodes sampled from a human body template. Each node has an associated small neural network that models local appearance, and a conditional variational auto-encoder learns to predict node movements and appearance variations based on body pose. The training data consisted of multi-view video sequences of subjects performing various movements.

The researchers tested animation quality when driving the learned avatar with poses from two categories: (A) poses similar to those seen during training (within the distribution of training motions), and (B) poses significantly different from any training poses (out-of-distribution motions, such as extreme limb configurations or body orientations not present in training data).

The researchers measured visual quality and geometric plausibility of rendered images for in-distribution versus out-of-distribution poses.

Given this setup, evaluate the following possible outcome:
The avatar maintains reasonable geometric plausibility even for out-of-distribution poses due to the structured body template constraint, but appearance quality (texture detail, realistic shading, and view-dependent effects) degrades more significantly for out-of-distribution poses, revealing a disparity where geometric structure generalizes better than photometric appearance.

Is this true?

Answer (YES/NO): NO